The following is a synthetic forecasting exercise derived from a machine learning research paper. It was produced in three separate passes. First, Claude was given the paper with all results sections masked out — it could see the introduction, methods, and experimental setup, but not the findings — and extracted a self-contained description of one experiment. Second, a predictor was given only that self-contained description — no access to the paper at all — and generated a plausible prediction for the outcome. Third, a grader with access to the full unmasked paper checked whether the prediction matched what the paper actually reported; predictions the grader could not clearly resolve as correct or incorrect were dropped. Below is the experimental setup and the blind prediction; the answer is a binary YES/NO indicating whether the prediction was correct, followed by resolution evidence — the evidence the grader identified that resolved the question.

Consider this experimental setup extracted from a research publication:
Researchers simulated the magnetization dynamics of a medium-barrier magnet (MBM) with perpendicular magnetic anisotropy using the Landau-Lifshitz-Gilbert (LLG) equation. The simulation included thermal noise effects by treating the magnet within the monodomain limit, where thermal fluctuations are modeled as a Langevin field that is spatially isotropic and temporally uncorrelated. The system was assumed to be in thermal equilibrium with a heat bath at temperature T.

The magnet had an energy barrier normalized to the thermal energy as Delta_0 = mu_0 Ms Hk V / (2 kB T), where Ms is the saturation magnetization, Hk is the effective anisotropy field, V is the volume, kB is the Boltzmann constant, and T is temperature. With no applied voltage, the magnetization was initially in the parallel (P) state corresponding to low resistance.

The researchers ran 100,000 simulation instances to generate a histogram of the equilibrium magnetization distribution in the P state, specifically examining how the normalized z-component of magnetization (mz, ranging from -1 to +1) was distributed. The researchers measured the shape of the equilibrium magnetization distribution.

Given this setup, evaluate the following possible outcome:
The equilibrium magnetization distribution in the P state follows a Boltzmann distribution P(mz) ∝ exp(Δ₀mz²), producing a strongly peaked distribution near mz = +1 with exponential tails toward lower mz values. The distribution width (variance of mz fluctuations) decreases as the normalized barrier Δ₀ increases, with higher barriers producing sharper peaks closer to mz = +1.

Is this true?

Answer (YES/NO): YES